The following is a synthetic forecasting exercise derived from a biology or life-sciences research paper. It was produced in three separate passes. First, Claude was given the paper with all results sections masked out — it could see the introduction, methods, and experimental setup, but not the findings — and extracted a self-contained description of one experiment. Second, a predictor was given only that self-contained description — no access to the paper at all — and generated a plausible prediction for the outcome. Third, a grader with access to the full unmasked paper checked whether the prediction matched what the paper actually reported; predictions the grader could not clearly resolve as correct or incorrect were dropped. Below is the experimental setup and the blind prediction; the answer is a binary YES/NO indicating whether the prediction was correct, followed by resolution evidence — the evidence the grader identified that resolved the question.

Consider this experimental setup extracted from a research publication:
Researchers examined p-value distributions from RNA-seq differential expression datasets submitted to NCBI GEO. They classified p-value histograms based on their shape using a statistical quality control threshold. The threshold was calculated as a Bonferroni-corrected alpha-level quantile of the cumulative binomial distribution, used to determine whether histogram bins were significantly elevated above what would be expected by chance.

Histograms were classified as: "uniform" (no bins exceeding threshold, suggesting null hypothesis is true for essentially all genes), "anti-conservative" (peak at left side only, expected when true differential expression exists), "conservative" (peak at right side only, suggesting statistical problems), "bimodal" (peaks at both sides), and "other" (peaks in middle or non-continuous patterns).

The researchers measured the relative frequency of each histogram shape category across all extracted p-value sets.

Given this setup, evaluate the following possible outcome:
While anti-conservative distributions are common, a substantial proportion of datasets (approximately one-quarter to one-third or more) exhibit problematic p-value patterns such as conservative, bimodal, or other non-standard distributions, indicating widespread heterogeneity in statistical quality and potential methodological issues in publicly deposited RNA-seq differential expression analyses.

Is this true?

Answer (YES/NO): YES